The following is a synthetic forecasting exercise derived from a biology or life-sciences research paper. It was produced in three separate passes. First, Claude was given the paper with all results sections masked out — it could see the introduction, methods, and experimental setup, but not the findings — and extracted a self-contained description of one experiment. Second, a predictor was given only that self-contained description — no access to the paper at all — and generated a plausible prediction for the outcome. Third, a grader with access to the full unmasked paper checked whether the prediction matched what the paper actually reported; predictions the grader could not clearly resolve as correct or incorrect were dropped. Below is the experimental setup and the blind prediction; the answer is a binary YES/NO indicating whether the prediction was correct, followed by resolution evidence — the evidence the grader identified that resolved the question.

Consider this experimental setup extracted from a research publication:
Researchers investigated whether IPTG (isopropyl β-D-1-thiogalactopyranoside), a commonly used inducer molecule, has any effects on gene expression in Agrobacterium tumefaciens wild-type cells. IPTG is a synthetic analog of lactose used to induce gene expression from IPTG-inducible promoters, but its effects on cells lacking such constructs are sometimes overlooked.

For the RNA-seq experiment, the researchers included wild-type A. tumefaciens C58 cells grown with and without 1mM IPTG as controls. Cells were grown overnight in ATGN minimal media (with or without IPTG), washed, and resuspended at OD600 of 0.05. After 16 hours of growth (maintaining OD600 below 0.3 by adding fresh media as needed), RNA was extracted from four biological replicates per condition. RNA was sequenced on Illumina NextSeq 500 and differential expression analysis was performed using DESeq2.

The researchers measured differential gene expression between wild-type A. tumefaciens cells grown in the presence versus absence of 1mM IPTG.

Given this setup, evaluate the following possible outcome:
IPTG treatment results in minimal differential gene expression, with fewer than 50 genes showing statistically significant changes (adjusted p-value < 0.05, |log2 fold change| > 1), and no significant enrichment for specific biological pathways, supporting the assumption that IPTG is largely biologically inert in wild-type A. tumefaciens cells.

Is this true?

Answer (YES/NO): YES